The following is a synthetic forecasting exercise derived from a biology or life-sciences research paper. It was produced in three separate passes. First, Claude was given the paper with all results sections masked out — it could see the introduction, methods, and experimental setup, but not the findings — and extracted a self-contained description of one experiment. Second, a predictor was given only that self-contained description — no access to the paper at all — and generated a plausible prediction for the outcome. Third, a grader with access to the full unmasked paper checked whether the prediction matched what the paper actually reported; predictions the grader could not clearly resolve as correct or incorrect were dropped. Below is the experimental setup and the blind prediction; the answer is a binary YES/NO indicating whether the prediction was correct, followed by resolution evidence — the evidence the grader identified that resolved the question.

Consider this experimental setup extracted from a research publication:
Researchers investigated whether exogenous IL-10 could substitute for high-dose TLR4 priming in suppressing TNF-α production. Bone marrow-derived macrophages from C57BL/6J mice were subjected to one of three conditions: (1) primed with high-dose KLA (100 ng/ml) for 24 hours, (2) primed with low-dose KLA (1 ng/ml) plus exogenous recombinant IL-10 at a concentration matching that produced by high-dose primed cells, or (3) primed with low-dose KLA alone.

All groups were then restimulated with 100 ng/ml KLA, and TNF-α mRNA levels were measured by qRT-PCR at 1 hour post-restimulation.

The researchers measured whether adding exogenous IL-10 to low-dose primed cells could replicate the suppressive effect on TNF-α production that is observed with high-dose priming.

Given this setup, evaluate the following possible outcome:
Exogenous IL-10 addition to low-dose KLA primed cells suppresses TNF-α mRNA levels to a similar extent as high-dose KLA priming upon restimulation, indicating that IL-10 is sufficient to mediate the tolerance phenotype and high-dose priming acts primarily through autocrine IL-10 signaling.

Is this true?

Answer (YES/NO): NO